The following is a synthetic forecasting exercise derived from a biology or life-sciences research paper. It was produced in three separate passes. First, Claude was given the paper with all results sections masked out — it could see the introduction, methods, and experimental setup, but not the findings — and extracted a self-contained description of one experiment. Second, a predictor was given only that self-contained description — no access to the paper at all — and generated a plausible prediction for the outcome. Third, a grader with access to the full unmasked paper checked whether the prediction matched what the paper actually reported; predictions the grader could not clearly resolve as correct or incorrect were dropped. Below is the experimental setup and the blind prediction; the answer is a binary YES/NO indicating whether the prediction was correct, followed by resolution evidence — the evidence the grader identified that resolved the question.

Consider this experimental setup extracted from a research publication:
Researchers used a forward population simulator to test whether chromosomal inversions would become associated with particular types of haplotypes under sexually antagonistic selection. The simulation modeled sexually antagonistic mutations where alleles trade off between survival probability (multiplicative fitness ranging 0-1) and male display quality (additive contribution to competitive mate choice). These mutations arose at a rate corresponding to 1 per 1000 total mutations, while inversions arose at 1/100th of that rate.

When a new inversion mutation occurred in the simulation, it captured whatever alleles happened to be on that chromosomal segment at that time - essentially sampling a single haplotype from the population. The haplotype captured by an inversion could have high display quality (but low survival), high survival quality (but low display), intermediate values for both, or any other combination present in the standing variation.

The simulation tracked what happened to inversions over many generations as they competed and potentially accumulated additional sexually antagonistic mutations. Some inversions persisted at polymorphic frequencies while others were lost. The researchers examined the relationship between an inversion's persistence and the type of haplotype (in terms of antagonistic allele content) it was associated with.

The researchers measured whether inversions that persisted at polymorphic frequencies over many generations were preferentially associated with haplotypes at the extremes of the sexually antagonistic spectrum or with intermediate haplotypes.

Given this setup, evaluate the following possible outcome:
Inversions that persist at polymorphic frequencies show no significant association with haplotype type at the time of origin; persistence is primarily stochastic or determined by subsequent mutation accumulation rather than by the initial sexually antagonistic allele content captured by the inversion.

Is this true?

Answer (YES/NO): NO